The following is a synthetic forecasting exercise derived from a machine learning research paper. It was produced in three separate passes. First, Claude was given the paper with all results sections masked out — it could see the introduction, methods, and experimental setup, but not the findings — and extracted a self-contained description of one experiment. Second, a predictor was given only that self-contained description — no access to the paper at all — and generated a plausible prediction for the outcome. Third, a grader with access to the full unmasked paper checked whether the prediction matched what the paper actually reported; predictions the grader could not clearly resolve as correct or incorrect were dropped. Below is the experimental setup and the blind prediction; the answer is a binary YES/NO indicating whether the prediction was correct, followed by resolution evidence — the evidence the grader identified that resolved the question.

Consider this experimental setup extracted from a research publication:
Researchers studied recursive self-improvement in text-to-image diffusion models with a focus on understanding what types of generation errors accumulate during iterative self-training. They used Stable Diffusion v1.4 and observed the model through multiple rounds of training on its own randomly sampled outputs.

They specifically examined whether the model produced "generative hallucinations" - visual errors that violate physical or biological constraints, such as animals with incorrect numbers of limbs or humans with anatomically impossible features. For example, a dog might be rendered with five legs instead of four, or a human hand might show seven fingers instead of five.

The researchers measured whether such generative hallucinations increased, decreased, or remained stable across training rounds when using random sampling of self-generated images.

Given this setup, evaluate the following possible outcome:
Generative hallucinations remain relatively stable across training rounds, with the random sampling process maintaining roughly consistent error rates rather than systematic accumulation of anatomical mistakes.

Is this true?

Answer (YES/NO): NO